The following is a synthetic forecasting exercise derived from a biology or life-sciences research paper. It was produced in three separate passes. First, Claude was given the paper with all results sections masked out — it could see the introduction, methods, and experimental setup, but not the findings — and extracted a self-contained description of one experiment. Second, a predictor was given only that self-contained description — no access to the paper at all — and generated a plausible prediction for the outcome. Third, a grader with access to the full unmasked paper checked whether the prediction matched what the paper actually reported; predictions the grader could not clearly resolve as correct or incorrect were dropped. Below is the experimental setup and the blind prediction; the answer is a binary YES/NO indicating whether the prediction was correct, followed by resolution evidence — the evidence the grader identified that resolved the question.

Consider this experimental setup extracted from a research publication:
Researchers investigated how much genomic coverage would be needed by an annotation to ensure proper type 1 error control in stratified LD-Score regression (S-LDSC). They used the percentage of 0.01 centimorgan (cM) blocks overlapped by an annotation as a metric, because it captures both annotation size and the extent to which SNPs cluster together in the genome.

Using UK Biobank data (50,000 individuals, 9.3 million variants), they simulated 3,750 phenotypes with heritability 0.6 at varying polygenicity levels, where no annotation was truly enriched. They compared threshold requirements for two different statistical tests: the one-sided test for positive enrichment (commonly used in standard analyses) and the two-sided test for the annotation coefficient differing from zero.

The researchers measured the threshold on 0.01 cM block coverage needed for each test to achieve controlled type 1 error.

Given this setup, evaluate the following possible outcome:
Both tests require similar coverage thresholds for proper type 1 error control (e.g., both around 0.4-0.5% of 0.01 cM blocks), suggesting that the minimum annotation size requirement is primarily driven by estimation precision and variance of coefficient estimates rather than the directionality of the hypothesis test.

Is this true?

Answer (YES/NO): NO